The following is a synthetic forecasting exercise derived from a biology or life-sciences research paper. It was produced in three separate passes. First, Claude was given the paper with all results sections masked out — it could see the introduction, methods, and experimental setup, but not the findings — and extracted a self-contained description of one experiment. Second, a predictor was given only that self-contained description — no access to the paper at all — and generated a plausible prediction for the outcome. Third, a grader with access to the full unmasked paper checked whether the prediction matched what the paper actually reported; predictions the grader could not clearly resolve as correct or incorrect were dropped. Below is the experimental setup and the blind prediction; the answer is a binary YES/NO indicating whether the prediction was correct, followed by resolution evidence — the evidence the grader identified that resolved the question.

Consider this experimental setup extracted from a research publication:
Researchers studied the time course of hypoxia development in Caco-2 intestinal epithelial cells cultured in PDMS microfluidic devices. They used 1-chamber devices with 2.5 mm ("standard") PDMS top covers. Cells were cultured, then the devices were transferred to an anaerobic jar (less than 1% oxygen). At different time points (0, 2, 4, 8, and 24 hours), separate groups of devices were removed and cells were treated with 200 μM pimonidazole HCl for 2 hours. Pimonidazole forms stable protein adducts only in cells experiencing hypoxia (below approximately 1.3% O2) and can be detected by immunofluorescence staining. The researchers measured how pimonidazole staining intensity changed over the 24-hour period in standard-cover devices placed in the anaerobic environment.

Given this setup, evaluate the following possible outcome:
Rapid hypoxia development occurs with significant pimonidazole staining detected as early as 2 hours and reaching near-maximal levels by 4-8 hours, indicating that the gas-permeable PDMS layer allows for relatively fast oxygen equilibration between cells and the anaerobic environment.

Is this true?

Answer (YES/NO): NO